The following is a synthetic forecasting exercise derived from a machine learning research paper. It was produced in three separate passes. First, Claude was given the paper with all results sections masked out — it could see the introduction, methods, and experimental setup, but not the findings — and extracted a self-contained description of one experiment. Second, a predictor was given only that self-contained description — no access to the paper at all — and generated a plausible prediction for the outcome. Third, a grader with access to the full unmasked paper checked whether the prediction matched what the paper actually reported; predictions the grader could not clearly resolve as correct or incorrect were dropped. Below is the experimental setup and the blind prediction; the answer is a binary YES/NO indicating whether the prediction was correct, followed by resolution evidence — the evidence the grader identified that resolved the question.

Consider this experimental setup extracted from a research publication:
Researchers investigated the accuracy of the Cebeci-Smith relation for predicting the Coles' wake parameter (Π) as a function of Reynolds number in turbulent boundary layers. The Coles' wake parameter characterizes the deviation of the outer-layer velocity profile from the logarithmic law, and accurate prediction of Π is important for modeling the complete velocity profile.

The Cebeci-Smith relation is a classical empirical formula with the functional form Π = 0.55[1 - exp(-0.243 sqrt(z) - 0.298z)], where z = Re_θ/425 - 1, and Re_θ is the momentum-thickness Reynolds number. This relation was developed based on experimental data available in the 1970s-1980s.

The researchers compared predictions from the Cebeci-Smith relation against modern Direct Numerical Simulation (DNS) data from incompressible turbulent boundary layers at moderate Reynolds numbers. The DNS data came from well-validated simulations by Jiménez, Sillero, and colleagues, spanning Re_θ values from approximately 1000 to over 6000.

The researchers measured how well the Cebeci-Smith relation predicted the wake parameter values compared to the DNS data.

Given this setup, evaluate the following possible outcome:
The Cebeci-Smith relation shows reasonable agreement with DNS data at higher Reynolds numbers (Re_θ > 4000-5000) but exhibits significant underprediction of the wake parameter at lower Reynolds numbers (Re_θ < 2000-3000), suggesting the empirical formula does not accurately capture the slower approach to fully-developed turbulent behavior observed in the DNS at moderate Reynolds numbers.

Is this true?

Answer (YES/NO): NO